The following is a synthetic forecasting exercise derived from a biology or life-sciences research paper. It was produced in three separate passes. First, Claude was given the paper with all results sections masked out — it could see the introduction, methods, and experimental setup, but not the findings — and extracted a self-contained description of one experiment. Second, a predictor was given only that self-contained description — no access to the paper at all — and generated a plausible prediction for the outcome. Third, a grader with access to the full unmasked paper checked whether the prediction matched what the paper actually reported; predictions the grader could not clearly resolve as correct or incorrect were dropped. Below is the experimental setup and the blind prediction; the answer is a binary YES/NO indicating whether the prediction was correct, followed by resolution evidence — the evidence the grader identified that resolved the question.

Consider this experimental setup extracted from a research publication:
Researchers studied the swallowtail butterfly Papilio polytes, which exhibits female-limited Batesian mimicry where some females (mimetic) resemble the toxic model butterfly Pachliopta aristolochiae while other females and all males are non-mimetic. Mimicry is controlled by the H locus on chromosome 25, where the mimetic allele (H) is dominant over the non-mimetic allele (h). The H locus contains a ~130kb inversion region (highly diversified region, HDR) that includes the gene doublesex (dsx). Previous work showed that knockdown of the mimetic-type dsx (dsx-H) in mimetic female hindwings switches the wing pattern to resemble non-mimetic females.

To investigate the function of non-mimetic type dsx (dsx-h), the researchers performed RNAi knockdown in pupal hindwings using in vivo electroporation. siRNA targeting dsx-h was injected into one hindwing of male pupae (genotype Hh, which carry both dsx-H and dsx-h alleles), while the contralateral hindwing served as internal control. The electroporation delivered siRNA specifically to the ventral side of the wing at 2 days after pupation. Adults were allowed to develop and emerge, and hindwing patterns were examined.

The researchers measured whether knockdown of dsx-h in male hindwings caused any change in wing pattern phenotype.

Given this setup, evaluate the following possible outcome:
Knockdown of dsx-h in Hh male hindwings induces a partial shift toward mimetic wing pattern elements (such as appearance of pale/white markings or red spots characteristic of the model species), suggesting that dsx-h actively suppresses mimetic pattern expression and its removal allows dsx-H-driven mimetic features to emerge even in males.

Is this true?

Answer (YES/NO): NO